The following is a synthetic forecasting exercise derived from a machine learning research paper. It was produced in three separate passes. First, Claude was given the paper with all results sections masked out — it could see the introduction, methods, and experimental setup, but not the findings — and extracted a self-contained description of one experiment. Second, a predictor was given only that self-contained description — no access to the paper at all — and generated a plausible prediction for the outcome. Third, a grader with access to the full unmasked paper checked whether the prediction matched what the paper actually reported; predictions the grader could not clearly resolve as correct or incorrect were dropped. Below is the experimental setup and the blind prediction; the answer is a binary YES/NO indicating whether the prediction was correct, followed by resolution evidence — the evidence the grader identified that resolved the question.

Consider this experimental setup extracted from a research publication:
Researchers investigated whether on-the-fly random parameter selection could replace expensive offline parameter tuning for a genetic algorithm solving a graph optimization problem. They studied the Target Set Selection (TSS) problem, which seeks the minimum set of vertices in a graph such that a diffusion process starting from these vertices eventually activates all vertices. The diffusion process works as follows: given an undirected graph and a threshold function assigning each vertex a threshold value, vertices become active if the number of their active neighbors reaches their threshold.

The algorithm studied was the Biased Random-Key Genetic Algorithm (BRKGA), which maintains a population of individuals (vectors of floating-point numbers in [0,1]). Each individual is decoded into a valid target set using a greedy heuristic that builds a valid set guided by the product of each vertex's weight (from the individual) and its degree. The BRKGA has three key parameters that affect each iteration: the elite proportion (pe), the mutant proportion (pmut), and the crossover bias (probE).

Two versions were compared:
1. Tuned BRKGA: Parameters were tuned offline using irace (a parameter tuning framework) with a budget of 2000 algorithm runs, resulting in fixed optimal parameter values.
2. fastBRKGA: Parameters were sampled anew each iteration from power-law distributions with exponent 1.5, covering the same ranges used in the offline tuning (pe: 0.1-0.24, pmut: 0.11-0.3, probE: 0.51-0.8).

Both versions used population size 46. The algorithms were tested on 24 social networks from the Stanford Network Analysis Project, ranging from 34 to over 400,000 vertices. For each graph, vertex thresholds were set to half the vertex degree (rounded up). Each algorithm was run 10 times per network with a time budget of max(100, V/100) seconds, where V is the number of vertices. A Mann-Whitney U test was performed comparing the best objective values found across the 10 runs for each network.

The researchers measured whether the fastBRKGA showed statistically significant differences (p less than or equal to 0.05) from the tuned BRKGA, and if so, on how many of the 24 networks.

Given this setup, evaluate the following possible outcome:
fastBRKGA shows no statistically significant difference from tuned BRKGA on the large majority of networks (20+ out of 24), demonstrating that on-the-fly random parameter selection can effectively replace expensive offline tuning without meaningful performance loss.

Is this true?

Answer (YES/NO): YES